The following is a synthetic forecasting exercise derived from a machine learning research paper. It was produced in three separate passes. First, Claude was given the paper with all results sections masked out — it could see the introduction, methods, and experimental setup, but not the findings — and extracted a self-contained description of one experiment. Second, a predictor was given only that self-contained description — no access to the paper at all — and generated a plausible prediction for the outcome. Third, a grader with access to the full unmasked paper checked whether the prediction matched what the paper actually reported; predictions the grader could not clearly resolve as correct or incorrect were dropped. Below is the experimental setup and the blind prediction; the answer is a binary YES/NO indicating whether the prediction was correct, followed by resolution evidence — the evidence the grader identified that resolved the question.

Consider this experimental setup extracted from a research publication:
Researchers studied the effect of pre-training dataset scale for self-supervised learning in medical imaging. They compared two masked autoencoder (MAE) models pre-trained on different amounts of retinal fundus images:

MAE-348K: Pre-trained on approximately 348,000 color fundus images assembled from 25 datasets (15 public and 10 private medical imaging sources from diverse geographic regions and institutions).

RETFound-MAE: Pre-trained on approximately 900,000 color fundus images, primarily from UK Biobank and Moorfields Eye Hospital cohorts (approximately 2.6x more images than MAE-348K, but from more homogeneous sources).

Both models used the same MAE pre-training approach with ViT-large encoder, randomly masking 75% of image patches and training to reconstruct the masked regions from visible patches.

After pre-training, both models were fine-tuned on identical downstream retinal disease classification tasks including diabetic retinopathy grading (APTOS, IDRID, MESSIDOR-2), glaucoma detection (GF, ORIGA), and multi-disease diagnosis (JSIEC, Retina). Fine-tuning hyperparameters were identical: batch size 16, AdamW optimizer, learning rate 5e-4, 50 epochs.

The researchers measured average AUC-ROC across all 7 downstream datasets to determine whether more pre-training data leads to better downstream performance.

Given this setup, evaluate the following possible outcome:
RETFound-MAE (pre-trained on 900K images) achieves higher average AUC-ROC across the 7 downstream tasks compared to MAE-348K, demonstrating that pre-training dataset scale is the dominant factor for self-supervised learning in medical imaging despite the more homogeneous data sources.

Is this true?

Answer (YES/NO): NO